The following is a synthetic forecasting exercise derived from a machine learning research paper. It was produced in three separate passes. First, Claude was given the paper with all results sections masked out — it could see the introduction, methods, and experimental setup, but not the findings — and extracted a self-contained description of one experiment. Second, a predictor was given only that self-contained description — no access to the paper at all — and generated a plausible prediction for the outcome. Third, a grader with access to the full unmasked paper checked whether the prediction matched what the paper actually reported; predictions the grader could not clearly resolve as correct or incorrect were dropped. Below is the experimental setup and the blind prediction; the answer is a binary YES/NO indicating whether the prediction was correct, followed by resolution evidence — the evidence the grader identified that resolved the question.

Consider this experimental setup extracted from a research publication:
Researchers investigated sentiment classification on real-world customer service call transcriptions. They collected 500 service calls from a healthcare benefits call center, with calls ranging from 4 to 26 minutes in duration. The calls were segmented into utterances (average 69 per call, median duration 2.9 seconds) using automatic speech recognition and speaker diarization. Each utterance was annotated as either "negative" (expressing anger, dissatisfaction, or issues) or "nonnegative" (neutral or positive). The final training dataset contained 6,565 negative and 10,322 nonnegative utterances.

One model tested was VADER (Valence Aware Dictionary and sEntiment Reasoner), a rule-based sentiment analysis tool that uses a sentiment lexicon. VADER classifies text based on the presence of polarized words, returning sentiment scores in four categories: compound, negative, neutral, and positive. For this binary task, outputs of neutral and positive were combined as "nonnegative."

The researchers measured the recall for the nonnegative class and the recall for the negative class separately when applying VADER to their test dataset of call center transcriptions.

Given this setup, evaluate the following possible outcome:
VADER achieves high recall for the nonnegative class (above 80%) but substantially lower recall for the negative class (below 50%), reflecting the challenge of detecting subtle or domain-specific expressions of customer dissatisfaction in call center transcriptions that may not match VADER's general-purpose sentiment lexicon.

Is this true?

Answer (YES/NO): YES